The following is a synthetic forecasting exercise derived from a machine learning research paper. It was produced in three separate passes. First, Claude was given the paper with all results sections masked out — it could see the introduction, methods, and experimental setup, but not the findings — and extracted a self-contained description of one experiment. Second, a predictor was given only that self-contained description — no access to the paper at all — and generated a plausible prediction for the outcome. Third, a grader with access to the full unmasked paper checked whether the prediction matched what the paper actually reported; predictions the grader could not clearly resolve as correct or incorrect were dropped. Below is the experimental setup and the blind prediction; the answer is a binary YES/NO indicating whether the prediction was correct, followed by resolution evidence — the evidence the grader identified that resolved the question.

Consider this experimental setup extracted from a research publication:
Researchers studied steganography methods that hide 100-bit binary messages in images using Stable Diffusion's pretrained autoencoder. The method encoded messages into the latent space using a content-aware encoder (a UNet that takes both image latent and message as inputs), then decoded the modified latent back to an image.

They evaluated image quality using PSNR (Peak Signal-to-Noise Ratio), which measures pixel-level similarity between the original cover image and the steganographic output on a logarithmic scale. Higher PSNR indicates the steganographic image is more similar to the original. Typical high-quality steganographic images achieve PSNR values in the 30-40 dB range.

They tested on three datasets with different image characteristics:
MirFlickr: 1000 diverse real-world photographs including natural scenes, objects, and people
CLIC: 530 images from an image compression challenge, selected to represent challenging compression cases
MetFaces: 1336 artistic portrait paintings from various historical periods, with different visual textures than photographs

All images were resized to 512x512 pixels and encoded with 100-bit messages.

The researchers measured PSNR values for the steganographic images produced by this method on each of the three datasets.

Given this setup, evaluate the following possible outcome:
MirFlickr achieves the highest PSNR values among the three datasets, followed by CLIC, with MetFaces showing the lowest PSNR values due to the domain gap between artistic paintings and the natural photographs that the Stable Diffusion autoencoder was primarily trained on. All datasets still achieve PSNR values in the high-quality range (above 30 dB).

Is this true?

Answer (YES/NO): NO